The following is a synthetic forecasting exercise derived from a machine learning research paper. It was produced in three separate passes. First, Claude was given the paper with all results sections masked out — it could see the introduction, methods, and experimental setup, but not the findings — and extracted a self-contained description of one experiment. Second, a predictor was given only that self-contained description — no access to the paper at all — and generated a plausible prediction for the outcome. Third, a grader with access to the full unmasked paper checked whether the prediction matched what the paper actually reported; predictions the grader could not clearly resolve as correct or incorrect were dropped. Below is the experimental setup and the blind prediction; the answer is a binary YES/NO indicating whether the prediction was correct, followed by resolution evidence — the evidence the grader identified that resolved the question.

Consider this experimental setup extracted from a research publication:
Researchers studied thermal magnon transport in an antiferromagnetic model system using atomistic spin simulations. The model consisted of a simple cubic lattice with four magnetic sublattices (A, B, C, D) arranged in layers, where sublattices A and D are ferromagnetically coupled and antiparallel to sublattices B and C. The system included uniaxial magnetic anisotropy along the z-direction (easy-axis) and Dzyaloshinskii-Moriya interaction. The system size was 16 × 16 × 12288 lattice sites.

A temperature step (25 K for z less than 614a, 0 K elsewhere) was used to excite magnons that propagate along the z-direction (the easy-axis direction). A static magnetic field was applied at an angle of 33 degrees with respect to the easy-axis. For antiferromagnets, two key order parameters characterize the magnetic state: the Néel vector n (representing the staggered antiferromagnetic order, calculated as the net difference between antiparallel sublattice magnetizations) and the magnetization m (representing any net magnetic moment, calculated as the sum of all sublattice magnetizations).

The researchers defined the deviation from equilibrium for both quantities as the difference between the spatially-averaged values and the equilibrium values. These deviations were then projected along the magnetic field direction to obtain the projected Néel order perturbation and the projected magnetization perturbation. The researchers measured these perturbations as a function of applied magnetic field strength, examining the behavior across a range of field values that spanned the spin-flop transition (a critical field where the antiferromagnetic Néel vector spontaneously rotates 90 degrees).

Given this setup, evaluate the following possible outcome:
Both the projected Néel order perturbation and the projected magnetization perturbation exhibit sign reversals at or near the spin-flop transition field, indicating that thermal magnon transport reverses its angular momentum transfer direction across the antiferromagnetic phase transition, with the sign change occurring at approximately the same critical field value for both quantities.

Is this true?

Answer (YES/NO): YES